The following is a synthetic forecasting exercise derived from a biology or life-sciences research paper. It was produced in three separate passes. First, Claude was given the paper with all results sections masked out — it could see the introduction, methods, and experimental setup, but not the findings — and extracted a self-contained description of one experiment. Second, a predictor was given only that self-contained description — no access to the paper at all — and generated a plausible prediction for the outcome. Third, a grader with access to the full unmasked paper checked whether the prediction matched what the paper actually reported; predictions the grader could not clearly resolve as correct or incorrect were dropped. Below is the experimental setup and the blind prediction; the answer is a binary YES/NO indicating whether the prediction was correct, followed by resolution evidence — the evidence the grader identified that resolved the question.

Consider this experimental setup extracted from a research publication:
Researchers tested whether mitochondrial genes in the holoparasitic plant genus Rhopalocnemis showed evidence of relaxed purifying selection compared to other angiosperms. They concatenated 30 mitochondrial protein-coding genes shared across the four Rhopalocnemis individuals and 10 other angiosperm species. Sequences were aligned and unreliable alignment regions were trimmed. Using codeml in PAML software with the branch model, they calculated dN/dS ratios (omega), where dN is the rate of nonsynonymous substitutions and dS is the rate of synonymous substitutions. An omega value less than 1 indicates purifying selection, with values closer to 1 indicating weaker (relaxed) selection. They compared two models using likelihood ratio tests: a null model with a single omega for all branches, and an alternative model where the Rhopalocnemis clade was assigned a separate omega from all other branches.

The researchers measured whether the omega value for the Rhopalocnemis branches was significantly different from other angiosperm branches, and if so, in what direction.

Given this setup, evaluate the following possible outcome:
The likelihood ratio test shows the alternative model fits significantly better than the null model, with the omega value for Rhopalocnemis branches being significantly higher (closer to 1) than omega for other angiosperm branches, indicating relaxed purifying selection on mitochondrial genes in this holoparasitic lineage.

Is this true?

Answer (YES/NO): NO